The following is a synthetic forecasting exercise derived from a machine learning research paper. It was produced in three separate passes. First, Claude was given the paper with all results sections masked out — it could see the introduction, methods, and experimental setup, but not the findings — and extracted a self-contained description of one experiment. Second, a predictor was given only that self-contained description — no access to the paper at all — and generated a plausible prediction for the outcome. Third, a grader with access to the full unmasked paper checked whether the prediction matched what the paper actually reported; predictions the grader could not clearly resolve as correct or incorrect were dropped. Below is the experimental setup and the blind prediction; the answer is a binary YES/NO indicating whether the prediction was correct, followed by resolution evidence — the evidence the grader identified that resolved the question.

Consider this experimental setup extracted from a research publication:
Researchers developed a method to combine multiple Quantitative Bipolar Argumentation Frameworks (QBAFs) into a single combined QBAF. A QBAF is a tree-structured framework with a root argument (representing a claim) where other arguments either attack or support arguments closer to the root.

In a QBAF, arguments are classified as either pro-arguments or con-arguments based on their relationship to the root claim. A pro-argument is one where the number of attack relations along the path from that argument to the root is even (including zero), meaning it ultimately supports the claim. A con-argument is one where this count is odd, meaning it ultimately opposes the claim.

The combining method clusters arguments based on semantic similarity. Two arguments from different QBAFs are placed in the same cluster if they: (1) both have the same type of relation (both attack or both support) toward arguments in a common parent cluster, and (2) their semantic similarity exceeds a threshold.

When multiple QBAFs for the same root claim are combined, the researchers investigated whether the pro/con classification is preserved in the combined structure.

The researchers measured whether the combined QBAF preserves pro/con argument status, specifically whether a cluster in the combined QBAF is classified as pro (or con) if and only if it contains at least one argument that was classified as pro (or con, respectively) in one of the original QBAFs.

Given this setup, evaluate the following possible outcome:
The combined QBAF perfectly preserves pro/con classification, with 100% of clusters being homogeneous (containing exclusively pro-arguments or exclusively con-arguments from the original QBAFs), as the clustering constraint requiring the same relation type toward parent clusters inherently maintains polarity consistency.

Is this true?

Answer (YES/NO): YES